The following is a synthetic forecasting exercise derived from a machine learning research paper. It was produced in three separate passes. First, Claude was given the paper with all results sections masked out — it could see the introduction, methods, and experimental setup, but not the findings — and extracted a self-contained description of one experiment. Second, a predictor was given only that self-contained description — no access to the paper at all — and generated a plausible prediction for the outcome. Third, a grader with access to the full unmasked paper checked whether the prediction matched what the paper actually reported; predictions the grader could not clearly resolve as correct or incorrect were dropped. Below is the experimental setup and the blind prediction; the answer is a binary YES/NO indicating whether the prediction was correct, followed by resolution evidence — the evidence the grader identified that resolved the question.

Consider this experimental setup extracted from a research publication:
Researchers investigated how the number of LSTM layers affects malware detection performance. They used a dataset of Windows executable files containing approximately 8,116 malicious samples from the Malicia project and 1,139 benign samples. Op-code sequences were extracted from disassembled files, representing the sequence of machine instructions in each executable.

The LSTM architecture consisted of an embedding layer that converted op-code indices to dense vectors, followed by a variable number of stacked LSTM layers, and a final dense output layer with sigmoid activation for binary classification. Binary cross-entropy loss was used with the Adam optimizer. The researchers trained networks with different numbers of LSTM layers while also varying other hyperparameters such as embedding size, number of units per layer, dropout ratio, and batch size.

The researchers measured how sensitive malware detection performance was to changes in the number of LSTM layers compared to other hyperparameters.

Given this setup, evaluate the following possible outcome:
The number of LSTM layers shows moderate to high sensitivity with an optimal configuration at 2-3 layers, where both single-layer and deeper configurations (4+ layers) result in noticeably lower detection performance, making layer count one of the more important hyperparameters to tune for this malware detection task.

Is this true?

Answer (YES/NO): NO